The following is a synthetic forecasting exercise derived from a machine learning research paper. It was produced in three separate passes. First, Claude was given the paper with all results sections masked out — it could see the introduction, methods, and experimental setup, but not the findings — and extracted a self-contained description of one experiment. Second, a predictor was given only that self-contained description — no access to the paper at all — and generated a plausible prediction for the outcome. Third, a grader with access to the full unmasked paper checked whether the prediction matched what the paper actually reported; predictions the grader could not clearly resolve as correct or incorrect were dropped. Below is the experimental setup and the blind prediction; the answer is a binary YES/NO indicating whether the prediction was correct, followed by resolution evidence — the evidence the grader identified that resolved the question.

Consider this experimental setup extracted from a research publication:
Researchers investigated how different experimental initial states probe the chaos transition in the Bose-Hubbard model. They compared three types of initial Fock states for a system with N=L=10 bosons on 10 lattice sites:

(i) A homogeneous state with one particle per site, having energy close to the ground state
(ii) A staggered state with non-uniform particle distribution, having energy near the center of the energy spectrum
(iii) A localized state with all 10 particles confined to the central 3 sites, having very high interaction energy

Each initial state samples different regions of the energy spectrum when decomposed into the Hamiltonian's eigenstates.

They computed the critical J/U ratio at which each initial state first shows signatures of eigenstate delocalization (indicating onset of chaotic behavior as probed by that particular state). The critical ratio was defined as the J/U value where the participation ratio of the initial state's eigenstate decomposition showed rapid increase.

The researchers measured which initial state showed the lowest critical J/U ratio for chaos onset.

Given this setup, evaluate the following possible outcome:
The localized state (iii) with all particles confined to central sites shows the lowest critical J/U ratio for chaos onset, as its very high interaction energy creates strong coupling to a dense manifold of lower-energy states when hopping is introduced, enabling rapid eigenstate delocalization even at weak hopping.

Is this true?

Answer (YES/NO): NO